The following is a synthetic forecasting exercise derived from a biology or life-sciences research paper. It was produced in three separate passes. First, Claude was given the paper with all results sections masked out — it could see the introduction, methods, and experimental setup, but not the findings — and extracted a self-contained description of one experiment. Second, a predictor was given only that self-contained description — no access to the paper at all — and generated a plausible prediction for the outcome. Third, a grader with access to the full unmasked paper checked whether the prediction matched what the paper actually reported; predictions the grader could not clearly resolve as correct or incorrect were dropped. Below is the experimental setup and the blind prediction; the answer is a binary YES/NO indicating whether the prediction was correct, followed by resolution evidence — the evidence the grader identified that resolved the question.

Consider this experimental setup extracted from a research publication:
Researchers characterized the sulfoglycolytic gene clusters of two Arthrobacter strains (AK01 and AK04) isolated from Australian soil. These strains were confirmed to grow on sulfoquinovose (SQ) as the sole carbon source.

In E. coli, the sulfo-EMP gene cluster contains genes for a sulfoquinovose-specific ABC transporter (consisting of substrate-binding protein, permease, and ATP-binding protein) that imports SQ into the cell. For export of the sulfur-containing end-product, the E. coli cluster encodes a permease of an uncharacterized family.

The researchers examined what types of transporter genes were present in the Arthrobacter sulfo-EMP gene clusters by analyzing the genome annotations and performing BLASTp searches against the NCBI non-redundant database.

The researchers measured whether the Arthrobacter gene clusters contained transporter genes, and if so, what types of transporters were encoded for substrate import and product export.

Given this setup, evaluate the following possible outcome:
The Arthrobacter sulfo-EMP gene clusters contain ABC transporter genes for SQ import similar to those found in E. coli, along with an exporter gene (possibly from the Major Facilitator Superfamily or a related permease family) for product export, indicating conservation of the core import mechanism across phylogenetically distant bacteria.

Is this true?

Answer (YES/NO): NO